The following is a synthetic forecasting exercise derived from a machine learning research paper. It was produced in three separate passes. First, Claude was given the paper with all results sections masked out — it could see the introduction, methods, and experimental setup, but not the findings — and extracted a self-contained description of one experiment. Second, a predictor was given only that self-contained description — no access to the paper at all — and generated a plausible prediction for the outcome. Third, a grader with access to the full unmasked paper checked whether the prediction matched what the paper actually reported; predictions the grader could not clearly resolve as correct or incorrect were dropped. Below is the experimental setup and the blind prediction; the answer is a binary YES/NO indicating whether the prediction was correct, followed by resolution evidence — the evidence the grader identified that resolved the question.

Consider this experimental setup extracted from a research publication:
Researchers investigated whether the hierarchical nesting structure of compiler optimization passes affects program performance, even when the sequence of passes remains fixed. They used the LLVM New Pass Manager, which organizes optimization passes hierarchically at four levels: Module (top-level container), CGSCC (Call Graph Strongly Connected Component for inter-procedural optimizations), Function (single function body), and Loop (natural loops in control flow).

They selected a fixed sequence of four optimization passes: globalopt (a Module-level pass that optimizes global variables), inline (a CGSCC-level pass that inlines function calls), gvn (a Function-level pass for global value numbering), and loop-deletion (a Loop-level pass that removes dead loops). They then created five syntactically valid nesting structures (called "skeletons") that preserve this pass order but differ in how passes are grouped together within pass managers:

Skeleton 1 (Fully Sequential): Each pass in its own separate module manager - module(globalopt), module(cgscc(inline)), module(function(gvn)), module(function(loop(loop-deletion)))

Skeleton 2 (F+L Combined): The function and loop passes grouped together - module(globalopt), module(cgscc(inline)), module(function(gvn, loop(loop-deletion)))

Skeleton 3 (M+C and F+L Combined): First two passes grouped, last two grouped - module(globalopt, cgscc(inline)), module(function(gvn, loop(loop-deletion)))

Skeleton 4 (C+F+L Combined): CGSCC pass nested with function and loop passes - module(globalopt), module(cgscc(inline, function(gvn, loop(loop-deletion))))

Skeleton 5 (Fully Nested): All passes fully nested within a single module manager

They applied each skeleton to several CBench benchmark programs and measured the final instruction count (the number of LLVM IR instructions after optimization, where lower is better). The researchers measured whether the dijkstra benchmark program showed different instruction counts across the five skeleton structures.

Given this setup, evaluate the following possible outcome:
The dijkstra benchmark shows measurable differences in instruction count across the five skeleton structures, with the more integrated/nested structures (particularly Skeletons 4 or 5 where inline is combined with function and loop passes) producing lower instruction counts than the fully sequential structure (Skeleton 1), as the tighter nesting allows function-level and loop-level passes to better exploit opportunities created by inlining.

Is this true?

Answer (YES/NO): NO